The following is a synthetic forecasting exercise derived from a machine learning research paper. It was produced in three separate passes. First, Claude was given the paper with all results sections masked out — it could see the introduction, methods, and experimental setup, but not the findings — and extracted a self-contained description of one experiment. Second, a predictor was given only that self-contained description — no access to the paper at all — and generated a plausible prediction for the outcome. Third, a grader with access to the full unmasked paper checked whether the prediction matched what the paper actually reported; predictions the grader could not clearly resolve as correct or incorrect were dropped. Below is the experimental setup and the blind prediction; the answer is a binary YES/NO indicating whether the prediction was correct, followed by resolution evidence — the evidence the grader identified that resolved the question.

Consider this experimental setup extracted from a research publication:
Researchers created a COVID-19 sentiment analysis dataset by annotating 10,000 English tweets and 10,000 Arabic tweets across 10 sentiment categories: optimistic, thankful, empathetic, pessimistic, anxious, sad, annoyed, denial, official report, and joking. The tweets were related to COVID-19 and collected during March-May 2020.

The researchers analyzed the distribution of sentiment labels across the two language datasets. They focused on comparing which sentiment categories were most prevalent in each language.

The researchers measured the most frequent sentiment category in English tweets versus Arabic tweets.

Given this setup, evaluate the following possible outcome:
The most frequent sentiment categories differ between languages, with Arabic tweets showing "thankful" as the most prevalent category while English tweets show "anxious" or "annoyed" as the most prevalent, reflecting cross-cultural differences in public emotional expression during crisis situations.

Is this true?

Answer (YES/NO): NO